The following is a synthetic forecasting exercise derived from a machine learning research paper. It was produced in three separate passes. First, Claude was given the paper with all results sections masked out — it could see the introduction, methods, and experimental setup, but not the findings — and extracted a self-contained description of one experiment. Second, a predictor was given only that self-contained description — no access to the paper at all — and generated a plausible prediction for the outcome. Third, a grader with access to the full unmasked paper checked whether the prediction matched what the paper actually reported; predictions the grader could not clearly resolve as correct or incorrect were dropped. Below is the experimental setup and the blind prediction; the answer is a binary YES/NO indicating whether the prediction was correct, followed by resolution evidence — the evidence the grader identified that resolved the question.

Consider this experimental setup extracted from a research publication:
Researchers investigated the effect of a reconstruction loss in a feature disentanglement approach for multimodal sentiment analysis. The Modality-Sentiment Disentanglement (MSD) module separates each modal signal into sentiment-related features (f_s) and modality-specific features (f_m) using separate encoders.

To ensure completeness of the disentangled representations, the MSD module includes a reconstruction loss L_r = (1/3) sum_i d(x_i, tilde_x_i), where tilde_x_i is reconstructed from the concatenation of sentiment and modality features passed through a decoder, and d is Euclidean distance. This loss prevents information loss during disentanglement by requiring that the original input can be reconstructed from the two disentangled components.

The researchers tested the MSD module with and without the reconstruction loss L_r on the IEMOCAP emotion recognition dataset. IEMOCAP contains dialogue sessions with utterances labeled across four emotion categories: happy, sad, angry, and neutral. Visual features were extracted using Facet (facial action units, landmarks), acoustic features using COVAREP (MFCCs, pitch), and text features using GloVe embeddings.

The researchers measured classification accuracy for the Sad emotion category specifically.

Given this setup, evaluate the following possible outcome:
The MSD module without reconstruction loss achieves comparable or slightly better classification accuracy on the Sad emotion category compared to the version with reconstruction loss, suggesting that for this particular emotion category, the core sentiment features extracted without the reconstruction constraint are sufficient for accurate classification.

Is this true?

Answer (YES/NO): NO